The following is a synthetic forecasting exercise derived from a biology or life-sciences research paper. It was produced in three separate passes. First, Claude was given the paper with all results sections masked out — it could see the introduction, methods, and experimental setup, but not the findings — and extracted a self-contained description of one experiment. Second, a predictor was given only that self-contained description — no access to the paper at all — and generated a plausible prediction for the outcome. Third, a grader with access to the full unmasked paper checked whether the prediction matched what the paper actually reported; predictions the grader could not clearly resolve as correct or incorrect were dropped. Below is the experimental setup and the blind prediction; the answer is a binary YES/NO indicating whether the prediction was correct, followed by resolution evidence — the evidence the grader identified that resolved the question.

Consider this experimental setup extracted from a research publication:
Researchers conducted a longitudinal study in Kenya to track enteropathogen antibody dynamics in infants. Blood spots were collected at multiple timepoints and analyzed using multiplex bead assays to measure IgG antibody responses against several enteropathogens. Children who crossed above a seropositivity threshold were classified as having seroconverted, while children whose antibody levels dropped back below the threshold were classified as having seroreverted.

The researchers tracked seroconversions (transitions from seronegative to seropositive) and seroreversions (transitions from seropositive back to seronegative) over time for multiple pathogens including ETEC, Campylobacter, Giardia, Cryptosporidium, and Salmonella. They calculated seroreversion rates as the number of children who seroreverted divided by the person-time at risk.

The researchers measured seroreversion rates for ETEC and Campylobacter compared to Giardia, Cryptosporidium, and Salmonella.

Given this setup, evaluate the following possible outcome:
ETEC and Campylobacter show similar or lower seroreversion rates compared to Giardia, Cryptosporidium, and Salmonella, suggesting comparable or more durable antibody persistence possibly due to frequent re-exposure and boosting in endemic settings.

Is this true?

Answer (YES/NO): YES